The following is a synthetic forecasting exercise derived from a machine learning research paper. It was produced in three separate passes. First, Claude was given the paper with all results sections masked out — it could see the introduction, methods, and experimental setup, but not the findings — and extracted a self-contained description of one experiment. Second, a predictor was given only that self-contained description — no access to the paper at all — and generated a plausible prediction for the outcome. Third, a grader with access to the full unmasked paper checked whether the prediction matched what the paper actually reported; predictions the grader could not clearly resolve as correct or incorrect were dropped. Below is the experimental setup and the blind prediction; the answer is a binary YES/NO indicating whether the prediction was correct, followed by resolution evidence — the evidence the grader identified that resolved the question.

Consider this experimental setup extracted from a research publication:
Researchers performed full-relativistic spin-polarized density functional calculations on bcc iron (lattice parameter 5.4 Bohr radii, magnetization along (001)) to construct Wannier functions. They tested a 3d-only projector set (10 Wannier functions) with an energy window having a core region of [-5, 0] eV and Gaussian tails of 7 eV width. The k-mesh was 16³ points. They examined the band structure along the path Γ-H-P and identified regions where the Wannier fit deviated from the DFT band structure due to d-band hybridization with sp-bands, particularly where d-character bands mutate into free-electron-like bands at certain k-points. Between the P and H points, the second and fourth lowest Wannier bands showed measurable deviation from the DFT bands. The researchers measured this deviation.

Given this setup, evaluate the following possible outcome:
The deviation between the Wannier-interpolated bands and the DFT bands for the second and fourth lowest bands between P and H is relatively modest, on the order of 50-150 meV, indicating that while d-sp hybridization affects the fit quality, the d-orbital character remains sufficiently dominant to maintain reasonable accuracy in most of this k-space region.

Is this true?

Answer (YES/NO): NO